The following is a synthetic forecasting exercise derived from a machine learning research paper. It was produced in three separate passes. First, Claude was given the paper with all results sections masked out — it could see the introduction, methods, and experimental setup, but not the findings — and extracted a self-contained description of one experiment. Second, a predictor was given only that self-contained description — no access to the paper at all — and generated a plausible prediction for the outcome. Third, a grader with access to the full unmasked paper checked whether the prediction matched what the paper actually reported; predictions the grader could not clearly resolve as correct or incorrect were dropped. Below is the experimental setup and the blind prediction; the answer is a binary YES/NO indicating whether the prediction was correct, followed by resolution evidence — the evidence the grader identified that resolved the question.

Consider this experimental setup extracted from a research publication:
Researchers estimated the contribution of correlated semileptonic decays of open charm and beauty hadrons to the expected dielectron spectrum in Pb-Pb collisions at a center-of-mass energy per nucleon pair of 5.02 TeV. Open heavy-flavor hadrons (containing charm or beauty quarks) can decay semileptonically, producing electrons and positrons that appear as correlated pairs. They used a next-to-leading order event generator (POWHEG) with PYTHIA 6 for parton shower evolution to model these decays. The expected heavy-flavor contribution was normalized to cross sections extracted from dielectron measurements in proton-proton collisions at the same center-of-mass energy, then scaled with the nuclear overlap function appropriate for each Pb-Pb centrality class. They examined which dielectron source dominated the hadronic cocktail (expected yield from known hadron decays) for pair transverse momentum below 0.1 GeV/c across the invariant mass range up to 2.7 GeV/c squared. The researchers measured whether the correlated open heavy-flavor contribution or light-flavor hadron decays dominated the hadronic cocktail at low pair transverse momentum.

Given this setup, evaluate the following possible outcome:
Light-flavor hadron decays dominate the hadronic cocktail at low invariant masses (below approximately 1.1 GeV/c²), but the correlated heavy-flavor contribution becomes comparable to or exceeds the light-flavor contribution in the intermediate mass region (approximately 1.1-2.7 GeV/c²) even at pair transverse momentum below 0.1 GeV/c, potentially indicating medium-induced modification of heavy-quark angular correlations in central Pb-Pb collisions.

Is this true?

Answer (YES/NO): NO